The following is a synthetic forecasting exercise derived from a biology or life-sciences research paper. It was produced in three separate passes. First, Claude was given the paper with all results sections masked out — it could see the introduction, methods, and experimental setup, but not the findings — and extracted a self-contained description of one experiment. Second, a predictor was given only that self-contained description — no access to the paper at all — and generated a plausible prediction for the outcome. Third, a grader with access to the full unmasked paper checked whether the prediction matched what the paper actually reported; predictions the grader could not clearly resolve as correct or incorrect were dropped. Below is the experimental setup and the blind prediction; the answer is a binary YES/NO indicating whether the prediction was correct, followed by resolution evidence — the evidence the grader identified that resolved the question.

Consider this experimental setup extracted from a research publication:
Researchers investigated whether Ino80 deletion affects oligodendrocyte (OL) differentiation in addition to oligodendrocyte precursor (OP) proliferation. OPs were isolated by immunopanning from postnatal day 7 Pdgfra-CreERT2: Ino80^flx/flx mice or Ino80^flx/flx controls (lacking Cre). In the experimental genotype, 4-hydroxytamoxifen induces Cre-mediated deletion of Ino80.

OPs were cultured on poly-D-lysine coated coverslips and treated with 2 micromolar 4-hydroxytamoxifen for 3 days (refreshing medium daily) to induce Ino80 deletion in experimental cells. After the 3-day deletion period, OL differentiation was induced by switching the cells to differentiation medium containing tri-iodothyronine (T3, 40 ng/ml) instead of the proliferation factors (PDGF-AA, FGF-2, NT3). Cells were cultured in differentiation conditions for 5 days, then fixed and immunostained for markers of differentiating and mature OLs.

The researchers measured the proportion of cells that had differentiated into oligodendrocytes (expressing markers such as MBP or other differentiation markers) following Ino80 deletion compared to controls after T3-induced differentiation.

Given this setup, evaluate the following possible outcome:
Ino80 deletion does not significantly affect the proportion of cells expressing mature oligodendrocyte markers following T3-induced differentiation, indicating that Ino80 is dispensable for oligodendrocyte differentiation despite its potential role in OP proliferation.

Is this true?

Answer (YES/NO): YES